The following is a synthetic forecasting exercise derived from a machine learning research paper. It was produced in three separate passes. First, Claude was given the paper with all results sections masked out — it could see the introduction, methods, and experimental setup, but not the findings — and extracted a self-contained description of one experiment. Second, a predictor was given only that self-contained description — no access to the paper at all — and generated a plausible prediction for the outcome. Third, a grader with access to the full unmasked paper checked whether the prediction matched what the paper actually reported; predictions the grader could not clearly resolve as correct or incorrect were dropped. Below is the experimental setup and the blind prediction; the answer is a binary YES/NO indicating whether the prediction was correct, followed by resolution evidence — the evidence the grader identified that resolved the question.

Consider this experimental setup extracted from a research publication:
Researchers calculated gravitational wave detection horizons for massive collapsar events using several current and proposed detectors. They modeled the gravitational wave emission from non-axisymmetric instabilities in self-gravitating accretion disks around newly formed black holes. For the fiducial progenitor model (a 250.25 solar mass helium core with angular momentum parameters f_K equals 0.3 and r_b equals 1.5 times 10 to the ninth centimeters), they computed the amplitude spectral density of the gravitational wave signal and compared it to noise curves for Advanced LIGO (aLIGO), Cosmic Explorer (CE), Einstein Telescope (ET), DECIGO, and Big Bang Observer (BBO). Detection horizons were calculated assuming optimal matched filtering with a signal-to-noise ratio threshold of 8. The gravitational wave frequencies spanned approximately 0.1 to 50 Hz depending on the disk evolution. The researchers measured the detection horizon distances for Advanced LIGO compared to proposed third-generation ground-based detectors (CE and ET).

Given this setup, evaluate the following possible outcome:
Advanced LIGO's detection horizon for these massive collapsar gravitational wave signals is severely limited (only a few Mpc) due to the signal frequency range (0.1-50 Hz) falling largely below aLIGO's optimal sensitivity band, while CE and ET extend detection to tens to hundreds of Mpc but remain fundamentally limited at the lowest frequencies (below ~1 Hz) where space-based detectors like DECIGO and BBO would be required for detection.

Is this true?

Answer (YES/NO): NO